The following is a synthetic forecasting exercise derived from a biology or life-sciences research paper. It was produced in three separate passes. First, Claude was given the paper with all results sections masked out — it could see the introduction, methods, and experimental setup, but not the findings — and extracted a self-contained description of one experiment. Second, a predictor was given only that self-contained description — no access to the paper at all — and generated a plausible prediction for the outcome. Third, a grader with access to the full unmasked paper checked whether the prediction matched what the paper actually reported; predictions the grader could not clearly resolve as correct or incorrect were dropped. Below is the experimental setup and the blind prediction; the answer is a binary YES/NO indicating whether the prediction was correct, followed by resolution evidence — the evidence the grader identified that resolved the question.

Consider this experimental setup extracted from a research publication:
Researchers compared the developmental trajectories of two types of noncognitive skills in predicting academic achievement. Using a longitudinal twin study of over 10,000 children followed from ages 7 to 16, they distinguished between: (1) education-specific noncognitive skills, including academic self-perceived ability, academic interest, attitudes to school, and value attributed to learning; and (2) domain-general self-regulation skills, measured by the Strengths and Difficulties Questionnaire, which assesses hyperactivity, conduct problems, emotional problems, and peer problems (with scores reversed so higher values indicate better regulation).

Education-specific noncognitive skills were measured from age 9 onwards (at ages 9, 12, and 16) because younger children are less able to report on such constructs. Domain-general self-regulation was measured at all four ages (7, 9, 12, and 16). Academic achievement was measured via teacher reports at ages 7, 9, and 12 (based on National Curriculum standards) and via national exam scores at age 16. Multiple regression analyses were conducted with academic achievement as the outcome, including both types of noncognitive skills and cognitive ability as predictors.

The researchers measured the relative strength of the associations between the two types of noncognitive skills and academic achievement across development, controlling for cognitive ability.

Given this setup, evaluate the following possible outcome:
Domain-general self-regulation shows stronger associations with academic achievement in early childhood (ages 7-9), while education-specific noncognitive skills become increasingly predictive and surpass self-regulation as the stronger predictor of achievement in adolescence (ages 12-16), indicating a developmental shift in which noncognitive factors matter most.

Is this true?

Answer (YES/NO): NO